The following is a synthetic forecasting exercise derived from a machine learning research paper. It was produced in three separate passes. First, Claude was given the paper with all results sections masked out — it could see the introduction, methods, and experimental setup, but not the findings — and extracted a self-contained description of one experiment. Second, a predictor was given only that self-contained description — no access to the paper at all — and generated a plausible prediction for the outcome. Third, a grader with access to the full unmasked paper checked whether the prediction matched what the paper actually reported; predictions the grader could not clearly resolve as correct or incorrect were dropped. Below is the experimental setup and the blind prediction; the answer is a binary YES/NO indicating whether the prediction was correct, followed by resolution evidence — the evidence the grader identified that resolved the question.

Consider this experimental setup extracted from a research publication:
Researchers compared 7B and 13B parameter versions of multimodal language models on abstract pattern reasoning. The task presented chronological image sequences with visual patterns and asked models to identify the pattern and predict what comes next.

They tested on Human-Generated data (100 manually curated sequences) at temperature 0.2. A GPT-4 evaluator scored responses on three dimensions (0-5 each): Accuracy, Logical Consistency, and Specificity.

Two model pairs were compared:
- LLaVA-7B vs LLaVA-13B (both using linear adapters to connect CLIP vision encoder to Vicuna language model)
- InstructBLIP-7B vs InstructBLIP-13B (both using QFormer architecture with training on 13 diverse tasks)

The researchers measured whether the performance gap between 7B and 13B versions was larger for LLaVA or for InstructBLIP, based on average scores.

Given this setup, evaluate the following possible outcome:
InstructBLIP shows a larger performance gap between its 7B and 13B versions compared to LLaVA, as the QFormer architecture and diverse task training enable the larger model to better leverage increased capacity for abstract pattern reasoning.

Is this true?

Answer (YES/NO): NO